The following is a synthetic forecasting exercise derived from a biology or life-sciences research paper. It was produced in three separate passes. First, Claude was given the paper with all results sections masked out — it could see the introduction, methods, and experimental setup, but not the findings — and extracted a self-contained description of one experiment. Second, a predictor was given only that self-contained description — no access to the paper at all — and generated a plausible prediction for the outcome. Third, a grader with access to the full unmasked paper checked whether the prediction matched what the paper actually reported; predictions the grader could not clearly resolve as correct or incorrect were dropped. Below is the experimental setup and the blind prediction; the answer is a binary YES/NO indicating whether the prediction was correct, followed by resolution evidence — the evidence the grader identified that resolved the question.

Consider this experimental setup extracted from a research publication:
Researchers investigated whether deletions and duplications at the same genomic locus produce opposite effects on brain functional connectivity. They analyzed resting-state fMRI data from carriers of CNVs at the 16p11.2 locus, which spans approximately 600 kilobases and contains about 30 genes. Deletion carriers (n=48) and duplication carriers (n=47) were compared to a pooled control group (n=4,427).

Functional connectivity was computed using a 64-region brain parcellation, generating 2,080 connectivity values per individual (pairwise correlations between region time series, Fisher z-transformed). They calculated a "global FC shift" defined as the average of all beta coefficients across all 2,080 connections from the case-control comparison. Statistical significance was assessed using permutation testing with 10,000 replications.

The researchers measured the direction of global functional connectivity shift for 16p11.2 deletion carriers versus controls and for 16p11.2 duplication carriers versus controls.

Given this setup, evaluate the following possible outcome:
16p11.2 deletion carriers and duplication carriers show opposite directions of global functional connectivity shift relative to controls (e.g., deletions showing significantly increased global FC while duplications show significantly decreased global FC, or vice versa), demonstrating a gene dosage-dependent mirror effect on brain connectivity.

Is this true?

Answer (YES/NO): YES